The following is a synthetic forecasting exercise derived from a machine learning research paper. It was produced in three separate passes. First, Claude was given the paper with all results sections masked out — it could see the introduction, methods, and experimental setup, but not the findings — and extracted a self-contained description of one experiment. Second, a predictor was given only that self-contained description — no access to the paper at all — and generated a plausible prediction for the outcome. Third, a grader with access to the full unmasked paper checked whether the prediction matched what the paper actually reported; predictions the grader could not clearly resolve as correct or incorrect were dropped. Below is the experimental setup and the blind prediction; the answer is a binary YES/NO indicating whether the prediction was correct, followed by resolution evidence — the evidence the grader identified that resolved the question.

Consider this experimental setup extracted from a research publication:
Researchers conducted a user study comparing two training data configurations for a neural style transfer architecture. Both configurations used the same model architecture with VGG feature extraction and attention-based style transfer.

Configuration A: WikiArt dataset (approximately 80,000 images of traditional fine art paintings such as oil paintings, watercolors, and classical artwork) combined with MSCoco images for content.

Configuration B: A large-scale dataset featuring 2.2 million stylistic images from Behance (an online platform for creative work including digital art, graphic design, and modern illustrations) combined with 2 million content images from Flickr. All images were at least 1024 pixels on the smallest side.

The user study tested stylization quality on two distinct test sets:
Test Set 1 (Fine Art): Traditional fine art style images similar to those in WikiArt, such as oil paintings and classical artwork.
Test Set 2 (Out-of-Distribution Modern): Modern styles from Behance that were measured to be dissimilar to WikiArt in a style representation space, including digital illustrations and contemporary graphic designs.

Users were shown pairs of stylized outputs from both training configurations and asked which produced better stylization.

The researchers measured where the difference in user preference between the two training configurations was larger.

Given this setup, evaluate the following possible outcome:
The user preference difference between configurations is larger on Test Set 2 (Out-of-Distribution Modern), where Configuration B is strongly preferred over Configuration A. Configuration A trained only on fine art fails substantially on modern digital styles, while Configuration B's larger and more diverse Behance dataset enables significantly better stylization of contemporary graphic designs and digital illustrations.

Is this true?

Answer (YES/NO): YES